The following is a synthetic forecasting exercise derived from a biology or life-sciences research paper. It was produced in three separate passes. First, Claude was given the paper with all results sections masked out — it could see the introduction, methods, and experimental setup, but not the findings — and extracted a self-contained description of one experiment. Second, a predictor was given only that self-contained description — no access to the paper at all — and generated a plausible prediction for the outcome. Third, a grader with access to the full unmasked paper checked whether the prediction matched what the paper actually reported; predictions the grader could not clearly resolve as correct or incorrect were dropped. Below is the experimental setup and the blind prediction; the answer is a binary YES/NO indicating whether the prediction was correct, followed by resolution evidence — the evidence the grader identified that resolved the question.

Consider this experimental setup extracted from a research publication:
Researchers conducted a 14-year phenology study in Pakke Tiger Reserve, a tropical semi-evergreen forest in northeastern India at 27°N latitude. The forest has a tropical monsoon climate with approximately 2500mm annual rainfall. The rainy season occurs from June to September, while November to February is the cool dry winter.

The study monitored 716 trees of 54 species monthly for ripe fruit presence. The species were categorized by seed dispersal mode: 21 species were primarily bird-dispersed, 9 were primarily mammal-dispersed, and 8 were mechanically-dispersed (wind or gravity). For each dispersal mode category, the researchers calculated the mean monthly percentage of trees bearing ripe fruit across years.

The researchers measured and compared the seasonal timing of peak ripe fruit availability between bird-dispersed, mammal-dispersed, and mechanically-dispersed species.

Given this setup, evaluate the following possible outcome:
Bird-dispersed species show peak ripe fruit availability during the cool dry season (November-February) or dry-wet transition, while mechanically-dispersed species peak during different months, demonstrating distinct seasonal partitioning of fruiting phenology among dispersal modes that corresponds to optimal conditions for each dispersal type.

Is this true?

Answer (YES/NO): NO